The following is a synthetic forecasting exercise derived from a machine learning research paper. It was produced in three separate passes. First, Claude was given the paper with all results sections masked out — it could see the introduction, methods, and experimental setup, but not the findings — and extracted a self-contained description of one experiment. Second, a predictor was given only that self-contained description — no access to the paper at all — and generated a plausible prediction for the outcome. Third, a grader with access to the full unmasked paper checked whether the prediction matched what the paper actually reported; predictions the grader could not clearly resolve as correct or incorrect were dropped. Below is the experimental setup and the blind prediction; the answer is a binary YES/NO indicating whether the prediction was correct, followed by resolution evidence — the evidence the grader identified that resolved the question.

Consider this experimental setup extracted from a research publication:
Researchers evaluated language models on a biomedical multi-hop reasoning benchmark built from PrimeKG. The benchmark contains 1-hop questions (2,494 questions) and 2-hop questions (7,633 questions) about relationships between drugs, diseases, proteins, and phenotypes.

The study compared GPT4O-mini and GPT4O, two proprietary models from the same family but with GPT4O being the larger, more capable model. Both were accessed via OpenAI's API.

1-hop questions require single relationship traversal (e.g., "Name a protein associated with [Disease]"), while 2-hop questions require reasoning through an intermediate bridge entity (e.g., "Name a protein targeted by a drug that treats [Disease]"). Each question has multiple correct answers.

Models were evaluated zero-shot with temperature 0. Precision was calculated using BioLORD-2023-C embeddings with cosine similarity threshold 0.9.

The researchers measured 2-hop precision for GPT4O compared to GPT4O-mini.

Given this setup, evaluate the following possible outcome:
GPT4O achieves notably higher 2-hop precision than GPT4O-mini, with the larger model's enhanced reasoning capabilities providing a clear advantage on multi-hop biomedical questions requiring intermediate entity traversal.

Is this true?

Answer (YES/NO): NO